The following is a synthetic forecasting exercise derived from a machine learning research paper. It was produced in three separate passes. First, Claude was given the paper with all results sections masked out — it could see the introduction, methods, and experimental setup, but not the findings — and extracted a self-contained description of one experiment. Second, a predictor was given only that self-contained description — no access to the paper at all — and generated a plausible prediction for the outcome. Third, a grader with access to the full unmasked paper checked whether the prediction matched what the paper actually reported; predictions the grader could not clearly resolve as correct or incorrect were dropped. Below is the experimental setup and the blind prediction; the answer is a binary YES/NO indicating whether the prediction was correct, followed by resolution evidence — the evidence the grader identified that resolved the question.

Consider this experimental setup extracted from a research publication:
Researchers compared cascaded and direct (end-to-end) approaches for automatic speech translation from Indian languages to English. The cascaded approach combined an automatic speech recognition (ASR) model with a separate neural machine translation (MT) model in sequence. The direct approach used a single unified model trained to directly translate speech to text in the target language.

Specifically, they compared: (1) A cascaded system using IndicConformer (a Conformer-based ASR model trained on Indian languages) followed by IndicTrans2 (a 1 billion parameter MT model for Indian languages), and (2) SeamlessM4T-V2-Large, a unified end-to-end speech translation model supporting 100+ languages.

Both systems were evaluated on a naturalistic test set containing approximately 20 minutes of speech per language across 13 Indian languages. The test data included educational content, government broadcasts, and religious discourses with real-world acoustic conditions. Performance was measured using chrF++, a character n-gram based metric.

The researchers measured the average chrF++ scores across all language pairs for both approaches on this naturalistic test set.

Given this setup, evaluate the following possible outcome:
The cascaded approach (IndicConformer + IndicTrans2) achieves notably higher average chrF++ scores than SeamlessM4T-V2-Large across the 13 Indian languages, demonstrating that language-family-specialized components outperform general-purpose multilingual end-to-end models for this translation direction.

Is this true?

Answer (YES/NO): YES